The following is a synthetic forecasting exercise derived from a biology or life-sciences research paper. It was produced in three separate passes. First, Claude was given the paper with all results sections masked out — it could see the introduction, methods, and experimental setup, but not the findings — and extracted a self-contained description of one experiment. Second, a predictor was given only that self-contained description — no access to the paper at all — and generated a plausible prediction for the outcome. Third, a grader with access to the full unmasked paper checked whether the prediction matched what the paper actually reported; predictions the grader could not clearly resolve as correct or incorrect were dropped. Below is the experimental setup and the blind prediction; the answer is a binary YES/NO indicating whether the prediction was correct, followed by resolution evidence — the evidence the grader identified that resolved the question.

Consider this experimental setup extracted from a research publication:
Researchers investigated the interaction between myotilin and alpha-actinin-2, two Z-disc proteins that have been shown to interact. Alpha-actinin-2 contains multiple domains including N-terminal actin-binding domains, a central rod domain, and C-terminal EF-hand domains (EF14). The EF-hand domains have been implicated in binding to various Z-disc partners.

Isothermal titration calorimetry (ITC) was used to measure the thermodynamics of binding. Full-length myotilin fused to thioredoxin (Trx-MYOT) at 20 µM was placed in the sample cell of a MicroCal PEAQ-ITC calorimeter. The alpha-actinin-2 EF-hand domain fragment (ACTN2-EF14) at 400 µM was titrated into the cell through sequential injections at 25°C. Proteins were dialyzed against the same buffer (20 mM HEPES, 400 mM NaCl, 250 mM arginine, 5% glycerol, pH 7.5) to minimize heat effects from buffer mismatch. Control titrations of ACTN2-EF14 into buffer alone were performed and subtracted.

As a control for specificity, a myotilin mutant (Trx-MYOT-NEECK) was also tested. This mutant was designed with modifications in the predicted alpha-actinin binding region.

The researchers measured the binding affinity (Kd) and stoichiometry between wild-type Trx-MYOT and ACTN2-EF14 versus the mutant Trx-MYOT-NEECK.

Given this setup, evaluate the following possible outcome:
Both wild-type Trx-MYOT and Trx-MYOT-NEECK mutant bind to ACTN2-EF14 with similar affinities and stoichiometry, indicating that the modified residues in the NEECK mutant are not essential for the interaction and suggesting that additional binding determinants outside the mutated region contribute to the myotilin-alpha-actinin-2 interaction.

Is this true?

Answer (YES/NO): NO